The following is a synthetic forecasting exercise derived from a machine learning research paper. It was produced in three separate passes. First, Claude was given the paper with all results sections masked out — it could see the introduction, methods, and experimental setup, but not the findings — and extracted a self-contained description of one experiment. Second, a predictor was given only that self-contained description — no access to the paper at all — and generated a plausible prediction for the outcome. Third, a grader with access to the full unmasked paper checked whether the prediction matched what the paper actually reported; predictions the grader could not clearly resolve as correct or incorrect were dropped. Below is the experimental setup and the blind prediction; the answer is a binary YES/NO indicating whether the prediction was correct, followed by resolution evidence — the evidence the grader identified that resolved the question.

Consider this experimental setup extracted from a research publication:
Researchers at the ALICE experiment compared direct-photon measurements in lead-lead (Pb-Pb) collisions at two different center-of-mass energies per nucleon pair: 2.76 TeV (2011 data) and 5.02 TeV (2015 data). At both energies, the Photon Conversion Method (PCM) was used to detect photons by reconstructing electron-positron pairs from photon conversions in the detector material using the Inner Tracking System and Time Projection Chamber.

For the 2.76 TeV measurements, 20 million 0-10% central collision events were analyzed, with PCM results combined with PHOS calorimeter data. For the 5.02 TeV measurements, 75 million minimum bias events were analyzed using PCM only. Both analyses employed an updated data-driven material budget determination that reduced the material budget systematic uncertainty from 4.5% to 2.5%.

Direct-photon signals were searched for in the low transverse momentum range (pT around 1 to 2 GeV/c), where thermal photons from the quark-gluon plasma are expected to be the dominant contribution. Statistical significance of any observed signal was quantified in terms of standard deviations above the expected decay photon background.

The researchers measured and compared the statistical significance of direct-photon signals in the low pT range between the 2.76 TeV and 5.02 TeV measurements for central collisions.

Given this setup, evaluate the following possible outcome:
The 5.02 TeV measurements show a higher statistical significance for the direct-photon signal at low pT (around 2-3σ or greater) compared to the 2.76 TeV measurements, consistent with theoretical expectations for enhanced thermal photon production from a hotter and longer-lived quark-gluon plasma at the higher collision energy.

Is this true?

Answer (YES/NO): NO